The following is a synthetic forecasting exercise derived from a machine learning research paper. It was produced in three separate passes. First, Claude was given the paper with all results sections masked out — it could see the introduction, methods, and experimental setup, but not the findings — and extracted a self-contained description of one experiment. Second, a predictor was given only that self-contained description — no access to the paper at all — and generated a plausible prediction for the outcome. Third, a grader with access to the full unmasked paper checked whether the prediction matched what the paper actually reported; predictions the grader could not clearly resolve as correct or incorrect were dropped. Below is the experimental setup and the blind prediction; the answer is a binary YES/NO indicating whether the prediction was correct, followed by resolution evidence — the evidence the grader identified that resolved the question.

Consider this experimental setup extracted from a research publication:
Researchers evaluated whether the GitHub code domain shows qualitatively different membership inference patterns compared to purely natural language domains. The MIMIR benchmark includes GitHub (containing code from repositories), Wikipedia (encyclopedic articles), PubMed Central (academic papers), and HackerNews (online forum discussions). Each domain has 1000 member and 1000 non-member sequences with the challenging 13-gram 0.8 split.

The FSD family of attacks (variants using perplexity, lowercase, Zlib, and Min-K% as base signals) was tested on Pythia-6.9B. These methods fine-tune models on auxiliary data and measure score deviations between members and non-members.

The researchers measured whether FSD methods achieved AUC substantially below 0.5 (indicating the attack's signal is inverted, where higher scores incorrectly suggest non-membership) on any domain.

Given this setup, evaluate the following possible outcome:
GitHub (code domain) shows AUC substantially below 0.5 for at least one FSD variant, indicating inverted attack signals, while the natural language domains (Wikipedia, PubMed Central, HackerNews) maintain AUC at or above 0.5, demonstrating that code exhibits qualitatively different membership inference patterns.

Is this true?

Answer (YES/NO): NO